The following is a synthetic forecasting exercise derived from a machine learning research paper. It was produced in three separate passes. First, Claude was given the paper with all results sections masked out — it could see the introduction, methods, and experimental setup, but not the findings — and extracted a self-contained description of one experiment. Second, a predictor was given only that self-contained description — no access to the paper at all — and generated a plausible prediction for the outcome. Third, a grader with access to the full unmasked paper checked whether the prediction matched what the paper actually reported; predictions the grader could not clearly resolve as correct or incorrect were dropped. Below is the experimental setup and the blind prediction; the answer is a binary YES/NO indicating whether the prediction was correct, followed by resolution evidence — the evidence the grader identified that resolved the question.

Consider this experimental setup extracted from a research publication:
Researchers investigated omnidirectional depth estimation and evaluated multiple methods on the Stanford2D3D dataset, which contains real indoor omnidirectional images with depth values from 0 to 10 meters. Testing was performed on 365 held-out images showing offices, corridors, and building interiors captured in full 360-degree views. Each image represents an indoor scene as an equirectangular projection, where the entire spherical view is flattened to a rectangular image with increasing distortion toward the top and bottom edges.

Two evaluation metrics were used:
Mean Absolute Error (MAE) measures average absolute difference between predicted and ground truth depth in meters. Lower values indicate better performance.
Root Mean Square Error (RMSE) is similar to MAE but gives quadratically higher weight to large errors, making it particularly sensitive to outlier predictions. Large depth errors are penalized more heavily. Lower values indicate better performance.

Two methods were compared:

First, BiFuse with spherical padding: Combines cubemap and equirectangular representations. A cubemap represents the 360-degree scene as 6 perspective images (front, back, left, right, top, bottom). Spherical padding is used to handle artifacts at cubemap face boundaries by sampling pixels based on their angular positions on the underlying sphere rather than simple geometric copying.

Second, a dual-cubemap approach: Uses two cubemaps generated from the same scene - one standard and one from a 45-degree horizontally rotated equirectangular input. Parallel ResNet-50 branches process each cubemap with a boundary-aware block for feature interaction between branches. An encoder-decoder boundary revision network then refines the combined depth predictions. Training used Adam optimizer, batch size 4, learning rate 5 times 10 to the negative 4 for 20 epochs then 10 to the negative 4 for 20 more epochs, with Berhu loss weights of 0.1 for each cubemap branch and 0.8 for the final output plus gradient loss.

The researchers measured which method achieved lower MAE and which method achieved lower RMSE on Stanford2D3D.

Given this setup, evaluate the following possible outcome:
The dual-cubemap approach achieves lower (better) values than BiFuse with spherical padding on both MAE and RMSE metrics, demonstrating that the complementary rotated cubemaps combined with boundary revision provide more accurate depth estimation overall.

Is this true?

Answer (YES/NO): NO